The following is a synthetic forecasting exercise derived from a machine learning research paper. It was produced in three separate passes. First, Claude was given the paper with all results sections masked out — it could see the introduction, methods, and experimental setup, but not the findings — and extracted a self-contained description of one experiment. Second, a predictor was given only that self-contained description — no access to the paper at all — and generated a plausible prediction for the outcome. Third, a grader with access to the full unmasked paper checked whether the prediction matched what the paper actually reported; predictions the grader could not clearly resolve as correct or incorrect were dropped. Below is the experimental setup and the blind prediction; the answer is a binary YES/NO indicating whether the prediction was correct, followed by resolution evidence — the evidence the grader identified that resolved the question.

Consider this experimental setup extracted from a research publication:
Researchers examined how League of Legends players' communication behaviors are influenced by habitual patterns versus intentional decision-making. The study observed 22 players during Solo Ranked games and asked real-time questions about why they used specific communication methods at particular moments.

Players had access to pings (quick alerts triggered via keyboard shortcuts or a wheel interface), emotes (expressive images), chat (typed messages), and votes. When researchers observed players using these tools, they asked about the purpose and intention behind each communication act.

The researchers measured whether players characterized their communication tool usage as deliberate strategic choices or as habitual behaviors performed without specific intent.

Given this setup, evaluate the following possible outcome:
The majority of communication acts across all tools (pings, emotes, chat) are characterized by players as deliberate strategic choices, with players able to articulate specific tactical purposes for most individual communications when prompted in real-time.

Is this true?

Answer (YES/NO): NO